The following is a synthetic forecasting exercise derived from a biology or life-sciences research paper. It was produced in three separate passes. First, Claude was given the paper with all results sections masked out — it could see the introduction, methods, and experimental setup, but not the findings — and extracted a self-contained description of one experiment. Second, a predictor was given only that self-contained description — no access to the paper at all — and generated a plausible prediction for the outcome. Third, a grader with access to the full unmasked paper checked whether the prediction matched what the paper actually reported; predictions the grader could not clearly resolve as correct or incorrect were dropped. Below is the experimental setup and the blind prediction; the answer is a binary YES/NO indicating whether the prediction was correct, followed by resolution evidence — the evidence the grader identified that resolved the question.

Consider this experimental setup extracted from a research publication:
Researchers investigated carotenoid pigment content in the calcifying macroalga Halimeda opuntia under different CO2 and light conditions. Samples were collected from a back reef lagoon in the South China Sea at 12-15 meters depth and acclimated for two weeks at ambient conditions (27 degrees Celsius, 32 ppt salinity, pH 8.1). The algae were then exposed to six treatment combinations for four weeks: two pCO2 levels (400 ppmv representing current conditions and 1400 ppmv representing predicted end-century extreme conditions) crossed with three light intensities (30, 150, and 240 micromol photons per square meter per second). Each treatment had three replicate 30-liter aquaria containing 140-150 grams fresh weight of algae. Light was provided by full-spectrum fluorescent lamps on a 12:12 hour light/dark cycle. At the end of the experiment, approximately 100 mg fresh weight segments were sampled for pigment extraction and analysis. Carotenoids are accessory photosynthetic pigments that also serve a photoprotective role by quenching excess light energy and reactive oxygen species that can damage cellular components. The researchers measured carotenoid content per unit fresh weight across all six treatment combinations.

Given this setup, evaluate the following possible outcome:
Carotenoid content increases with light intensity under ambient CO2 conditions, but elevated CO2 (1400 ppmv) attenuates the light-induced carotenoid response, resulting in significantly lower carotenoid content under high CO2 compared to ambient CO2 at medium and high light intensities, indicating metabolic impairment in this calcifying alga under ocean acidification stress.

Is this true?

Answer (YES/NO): NO